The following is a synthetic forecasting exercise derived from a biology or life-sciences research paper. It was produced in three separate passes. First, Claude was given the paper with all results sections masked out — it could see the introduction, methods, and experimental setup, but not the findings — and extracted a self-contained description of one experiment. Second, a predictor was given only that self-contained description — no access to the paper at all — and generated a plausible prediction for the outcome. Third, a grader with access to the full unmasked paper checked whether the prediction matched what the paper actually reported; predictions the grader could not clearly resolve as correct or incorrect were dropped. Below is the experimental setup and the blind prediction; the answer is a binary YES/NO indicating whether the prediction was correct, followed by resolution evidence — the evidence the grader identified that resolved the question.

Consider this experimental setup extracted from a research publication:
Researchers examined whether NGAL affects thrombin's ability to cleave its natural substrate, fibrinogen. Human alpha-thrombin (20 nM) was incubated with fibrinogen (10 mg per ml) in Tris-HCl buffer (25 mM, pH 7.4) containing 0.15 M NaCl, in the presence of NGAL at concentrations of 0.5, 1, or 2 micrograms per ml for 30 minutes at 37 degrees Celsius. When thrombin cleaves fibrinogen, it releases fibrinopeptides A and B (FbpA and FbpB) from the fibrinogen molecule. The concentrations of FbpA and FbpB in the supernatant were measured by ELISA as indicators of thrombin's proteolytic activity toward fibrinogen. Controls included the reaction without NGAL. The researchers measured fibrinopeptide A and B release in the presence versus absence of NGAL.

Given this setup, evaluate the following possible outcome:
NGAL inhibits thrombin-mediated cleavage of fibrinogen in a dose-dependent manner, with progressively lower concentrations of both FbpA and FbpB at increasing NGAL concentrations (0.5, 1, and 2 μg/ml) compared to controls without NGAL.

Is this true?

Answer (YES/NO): NO